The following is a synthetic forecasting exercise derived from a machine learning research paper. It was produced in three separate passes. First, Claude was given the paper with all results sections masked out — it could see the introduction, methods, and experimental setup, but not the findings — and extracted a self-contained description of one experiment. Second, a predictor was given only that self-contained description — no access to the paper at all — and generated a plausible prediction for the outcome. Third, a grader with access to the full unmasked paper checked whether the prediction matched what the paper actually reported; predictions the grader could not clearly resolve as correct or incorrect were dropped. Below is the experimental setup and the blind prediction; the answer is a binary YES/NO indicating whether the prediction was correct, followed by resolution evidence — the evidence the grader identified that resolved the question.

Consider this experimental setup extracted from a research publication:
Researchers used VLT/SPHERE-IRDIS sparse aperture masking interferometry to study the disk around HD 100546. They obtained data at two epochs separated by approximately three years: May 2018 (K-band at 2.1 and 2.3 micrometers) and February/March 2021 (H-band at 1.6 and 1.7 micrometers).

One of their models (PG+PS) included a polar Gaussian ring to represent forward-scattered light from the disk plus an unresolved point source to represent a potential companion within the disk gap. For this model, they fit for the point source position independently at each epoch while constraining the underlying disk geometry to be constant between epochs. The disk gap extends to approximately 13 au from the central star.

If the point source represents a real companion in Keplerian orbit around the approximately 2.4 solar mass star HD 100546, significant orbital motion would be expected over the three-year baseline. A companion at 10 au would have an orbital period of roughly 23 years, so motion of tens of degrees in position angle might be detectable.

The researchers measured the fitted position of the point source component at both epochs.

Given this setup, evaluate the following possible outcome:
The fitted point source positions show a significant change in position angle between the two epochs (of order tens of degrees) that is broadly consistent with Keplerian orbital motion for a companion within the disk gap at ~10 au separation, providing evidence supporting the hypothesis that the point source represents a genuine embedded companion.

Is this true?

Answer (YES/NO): YES